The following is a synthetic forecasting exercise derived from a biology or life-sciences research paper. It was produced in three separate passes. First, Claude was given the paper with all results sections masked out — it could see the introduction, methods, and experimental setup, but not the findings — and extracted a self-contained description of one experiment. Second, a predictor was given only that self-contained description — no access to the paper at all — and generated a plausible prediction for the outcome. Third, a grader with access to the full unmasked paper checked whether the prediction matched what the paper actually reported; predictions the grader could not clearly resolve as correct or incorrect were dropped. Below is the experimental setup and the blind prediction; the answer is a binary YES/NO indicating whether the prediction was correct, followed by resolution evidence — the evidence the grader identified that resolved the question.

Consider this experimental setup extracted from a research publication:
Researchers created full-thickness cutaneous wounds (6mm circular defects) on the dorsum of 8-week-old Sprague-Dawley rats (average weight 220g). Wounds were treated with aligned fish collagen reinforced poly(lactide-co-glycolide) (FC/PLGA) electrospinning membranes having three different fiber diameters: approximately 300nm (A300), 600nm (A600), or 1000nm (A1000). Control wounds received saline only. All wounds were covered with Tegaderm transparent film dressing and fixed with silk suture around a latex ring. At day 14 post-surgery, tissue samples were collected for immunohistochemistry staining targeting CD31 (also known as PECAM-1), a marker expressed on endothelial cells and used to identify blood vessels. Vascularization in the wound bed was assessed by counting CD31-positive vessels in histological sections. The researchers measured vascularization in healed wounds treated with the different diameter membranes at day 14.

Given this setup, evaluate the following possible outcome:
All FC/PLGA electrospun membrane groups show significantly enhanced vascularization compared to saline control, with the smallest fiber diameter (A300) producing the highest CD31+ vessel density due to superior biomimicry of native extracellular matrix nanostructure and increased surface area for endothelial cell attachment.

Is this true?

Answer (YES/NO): NO